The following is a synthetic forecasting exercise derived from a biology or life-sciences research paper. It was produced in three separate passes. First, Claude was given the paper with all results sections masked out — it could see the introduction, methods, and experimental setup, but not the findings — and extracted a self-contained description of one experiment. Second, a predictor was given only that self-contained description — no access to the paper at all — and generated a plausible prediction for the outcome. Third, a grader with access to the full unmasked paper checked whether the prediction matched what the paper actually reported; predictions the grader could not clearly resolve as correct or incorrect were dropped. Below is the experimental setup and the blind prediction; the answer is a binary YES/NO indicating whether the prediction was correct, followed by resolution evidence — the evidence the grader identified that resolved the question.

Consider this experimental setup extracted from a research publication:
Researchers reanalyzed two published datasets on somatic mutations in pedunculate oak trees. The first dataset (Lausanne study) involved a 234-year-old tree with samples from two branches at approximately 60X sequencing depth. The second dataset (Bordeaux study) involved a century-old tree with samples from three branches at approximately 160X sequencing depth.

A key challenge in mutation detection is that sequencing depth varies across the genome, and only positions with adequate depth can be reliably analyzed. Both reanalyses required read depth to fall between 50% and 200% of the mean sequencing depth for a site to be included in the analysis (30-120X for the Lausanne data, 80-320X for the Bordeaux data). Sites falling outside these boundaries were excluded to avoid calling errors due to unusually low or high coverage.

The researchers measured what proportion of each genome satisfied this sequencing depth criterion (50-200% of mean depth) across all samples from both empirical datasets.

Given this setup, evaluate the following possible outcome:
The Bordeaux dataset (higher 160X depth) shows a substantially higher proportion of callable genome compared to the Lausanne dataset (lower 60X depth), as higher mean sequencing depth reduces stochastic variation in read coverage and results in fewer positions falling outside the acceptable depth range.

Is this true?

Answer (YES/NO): YES